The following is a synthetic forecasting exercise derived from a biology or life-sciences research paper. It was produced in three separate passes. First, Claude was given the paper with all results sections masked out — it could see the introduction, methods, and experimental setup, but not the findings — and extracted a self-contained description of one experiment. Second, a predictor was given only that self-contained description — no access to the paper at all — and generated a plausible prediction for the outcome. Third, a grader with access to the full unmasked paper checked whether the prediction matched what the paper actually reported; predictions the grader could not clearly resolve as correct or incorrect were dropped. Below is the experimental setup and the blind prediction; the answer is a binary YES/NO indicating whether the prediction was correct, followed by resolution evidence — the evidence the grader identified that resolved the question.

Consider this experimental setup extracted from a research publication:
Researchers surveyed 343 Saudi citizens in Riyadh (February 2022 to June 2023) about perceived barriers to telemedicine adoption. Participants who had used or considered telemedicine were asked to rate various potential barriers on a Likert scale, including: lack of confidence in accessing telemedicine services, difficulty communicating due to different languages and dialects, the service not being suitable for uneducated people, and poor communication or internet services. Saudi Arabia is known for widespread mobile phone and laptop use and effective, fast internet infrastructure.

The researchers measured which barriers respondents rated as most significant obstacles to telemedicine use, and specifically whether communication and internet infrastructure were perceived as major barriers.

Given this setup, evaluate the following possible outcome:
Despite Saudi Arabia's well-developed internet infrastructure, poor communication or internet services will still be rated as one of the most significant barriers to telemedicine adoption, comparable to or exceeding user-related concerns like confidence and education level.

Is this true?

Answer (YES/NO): NO